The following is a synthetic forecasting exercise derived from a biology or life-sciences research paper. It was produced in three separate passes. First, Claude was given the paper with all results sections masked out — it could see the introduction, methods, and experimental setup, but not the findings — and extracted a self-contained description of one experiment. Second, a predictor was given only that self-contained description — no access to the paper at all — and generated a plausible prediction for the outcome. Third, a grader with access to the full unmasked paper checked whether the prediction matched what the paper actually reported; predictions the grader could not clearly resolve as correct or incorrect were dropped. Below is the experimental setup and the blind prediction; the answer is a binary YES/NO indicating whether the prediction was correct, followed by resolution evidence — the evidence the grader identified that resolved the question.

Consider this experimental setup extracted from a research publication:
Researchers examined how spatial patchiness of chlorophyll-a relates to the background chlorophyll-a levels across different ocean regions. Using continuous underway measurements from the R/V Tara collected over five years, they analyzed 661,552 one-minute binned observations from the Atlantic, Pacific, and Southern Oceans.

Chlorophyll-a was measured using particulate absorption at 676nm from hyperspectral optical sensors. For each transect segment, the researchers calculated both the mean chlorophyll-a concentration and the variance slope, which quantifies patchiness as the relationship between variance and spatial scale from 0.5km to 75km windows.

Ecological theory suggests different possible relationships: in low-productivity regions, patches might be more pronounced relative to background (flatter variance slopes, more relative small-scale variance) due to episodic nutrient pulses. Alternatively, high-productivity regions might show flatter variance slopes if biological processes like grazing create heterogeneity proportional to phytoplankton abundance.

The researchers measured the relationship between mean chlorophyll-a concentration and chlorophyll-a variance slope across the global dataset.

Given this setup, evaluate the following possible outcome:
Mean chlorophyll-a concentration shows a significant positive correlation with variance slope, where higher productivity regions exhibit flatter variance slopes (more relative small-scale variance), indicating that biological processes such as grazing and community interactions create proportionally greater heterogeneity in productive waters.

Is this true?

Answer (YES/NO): NO